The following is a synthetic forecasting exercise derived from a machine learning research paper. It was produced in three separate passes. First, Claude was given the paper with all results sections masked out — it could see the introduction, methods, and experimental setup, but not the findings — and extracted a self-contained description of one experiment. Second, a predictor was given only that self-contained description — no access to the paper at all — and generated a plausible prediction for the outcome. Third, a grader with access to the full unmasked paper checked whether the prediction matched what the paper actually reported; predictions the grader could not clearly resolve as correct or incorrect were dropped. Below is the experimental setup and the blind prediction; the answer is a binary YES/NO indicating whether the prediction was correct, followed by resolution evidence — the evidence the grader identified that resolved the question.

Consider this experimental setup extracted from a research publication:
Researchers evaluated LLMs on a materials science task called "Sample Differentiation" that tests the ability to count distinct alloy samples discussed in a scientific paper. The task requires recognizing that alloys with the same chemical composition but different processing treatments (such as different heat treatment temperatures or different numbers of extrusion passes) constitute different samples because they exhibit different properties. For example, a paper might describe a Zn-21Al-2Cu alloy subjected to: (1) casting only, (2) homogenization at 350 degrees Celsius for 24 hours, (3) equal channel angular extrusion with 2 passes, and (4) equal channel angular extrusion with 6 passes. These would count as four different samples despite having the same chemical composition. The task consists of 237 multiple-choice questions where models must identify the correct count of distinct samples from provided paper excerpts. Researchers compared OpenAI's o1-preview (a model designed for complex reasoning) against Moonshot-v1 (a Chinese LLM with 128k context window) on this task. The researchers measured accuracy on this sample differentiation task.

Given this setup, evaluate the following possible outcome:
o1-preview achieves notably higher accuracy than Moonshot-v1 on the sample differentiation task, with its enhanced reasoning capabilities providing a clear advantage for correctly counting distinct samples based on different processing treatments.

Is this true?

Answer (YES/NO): NO